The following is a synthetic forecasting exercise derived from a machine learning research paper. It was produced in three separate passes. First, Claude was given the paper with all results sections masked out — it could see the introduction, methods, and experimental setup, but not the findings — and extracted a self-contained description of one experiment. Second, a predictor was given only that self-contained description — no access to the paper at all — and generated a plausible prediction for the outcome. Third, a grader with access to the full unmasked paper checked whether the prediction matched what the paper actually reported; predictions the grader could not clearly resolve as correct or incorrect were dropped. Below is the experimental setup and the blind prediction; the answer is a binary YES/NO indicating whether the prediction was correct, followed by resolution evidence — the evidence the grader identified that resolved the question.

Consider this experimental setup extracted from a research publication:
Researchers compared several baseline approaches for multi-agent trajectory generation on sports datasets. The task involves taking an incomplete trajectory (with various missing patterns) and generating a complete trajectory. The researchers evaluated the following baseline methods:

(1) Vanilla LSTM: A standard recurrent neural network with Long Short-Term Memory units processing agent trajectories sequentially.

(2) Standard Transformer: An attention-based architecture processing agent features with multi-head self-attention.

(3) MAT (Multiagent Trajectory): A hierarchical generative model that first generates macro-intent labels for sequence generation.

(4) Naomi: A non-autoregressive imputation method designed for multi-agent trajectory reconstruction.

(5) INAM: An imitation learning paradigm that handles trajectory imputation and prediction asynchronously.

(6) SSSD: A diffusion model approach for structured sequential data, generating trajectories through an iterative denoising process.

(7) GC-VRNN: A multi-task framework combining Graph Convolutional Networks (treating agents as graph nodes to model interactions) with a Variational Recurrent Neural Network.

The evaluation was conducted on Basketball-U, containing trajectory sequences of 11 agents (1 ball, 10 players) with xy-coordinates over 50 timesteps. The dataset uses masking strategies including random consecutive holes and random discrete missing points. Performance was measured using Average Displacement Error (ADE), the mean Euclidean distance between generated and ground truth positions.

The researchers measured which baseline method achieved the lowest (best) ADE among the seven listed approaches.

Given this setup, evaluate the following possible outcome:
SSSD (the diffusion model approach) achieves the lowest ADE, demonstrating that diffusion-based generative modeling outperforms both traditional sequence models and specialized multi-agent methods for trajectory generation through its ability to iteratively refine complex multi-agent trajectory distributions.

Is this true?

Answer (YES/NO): NO